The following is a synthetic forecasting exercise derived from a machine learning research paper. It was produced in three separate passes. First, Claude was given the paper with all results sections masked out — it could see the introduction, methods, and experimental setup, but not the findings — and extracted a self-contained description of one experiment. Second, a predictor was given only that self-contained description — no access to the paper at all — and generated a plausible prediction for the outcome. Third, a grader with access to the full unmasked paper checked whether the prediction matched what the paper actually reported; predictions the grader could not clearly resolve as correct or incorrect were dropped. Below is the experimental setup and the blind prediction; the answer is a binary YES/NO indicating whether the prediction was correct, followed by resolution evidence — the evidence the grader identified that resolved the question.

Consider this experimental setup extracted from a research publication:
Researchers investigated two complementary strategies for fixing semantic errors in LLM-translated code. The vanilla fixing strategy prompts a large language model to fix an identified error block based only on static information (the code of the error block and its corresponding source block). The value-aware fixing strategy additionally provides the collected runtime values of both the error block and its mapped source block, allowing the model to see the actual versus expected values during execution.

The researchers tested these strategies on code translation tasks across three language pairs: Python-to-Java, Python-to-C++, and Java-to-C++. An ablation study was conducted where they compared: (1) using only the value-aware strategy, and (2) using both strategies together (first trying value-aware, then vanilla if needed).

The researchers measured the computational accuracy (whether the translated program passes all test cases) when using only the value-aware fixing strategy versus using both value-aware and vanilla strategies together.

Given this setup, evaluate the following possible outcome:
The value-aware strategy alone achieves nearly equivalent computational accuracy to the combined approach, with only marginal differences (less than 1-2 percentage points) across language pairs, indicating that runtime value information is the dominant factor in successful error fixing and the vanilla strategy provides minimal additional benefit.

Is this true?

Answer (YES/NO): NO